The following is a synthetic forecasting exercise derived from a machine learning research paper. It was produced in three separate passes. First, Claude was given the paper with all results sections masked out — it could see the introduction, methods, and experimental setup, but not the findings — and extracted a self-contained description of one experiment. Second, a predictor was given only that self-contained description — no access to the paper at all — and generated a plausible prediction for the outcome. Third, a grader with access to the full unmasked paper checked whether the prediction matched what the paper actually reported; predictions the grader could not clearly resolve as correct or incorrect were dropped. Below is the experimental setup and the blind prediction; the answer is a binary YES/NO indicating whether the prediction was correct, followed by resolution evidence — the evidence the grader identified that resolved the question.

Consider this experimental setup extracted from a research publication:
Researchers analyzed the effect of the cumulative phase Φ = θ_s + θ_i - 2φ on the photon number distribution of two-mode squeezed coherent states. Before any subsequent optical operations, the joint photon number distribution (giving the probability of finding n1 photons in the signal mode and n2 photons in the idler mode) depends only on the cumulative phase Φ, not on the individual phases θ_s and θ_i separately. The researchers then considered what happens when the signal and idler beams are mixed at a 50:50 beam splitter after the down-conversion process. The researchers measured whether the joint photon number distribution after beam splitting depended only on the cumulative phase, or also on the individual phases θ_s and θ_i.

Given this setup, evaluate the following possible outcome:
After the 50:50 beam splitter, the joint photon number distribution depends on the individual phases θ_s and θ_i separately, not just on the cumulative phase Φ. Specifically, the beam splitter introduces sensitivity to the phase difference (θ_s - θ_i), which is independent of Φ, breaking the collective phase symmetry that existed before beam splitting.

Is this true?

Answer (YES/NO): YES